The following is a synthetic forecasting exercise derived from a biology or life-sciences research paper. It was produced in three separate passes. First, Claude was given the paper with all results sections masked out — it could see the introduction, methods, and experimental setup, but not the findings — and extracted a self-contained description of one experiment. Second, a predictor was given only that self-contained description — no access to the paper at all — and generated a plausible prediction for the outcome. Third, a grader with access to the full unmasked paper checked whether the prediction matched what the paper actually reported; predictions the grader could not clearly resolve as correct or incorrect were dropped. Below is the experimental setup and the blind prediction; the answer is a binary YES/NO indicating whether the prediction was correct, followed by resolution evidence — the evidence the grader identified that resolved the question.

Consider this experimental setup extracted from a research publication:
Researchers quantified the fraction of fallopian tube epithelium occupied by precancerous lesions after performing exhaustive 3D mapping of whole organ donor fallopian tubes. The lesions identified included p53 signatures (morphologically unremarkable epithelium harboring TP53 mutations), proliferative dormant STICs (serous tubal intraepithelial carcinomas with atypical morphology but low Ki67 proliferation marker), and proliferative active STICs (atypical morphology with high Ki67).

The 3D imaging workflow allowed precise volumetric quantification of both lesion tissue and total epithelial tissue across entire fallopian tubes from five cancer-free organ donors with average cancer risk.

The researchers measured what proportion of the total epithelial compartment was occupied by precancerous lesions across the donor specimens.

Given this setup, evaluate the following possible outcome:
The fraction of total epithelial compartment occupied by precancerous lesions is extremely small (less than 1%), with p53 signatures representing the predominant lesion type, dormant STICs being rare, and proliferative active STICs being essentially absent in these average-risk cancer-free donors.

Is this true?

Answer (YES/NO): NO